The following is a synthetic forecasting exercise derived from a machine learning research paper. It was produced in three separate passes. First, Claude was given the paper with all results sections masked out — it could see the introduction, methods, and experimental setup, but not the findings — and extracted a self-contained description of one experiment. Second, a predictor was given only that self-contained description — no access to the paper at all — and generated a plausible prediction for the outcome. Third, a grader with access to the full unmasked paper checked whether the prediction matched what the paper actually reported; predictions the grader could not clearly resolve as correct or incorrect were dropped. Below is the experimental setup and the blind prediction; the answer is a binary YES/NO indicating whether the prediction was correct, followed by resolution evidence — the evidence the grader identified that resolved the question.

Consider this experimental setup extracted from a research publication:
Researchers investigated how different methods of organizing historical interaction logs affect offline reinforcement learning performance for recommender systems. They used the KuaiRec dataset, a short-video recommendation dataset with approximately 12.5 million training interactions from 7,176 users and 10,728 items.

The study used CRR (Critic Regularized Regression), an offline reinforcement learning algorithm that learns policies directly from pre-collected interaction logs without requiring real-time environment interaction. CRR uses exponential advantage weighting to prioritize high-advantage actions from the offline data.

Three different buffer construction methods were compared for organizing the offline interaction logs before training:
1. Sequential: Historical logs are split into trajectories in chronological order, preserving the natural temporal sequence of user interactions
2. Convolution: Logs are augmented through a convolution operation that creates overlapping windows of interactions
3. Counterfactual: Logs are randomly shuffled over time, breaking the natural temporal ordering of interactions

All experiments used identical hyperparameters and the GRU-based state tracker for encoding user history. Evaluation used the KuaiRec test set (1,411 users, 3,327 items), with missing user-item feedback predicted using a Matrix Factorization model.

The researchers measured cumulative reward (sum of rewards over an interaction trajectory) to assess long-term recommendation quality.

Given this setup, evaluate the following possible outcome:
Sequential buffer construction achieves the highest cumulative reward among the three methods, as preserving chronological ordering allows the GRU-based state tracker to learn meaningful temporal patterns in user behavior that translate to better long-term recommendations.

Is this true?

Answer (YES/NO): NO